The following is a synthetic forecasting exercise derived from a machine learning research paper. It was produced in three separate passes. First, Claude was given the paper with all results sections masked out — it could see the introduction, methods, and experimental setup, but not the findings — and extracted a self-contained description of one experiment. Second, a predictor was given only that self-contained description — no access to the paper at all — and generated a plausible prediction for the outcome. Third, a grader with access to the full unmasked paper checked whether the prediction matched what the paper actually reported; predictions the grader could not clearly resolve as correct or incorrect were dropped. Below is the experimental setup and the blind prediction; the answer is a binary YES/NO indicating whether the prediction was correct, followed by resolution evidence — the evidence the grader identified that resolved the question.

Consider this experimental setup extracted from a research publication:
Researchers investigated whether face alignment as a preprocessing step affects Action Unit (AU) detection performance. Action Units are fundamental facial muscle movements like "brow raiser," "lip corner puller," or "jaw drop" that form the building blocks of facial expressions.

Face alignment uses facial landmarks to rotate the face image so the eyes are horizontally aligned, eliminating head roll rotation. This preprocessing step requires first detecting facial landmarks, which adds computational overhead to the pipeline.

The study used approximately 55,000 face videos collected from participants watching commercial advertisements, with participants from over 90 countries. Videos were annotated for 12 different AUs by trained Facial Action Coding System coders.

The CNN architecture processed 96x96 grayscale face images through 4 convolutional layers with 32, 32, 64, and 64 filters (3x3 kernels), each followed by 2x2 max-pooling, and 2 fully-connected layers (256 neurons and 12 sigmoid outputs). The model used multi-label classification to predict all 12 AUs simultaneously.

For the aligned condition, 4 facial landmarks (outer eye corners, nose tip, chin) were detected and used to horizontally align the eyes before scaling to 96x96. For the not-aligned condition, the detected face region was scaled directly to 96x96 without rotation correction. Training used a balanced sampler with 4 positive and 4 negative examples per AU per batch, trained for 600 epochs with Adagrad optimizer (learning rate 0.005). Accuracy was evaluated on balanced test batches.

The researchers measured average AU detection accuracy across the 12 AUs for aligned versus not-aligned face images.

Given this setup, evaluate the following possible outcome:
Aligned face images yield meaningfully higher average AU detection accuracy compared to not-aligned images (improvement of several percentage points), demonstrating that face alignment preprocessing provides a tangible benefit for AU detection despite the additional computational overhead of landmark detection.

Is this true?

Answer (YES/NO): NO